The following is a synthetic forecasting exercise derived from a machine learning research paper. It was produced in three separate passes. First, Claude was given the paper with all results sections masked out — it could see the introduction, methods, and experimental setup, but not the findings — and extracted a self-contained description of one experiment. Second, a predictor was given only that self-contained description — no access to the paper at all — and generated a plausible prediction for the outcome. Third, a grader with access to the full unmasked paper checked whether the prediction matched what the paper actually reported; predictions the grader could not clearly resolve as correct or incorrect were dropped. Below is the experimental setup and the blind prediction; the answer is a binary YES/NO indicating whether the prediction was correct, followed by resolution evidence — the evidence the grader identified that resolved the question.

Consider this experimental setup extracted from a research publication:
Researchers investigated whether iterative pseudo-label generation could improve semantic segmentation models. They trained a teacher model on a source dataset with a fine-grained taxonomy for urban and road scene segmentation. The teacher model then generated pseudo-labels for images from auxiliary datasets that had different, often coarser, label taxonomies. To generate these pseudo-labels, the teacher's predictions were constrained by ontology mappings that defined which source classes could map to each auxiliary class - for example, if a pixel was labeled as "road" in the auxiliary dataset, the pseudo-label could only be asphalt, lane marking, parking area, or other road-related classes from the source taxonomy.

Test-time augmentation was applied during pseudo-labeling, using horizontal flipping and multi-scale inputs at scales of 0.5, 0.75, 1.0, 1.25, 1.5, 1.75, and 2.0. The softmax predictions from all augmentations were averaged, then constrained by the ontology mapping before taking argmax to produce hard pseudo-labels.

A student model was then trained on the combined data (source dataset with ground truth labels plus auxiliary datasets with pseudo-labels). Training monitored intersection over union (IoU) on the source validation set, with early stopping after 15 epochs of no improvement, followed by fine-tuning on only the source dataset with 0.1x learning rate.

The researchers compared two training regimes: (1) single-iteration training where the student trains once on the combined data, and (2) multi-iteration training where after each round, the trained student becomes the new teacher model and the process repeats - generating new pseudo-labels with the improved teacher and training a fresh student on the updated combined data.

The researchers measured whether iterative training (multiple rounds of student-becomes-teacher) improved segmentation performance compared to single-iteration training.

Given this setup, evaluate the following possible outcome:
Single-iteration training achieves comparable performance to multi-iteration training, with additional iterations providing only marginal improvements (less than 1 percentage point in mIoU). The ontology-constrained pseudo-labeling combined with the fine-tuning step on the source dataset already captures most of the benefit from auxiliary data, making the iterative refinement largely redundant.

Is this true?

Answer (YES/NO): NO